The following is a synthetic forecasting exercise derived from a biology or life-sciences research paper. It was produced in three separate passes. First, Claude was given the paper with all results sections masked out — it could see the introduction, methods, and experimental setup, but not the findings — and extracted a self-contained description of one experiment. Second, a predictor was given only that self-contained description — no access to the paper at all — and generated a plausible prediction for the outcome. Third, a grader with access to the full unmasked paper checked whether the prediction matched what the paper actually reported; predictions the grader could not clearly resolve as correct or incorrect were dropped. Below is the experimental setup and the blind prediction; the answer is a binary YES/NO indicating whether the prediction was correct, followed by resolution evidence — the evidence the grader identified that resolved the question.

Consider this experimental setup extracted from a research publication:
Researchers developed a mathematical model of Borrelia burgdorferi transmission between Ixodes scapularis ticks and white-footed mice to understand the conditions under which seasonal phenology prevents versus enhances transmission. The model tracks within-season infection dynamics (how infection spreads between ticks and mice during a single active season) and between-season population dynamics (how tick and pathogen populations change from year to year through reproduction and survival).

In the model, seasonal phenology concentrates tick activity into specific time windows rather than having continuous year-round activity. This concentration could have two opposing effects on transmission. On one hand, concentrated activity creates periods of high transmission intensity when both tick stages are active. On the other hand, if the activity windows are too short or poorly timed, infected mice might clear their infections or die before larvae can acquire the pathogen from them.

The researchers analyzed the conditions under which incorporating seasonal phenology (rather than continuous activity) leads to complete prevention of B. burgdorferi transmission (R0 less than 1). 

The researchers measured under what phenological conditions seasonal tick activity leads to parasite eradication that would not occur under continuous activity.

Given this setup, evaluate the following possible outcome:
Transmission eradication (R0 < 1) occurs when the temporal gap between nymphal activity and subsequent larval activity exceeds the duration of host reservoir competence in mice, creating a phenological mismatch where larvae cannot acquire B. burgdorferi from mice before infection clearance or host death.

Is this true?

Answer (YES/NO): NO